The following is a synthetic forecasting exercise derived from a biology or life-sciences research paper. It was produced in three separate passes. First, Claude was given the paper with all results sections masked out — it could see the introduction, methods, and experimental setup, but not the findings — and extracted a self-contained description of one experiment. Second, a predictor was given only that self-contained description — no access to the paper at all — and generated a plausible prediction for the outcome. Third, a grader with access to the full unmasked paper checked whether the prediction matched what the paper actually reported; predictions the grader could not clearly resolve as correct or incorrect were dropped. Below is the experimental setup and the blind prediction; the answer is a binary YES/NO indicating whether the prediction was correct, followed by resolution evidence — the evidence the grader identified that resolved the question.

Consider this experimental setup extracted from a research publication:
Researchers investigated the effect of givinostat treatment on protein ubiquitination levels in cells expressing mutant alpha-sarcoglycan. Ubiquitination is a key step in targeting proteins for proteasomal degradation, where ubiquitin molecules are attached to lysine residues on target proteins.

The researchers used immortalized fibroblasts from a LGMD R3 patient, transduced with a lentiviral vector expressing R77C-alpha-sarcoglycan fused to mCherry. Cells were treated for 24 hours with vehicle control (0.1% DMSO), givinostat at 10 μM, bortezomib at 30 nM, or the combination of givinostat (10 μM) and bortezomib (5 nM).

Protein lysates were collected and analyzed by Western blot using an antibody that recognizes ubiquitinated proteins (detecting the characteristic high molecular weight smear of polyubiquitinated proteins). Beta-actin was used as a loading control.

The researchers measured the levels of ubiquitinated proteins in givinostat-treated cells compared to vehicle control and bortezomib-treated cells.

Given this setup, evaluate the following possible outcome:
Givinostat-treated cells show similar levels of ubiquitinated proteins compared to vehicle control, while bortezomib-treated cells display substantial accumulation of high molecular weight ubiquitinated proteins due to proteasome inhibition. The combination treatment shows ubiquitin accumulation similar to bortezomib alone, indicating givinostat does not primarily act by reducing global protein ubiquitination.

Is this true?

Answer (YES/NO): NO